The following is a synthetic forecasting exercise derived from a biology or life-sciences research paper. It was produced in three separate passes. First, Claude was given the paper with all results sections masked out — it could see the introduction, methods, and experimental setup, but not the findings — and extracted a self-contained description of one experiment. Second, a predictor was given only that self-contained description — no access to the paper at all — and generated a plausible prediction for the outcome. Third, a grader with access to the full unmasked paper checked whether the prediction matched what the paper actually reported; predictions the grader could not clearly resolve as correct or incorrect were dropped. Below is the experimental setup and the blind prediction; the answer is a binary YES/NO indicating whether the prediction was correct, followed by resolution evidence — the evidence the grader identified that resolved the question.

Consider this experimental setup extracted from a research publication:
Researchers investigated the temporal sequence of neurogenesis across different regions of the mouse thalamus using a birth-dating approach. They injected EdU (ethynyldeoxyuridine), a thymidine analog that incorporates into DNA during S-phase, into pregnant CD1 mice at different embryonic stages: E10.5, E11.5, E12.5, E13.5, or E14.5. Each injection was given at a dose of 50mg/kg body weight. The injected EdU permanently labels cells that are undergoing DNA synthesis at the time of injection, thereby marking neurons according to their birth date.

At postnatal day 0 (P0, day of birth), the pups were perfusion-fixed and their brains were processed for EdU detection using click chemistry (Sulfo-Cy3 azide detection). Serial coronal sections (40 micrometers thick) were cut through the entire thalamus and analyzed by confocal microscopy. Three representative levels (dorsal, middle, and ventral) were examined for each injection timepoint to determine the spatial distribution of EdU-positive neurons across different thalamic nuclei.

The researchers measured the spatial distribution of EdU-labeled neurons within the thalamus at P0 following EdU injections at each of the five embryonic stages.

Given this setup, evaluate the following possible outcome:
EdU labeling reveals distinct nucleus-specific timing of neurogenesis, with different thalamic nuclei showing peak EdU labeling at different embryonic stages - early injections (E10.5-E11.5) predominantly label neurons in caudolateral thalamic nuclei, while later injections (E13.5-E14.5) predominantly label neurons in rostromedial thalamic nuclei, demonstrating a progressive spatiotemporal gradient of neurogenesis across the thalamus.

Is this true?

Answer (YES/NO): NO